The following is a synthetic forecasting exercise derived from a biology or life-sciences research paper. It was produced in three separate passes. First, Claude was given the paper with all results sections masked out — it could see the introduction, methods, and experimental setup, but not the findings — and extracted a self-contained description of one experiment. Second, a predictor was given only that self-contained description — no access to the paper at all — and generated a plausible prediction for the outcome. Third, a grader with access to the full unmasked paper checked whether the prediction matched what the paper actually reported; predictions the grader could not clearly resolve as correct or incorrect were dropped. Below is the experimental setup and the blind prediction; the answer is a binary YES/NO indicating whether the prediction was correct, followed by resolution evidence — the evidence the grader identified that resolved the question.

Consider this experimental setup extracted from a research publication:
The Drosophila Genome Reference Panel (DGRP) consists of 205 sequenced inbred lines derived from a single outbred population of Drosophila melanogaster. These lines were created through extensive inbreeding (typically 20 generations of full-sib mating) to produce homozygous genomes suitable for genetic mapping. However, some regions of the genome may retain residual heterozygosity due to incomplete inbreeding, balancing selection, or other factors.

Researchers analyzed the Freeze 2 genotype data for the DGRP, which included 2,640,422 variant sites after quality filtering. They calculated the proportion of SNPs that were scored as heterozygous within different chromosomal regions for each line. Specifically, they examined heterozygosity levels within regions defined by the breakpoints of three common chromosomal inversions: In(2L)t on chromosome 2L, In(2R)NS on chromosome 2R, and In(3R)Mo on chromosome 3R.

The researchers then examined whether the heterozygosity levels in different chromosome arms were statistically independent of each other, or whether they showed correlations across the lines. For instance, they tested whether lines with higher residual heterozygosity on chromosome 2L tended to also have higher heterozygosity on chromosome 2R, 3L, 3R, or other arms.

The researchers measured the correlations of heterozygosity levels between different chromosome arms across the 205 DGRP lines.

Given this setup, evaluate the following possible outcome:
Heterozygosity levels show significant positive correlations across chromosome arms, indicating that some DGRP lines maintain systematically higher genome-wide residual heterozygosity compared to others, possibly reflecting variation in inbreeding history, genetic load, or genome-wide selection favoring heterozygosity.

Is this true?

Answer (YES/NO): YES